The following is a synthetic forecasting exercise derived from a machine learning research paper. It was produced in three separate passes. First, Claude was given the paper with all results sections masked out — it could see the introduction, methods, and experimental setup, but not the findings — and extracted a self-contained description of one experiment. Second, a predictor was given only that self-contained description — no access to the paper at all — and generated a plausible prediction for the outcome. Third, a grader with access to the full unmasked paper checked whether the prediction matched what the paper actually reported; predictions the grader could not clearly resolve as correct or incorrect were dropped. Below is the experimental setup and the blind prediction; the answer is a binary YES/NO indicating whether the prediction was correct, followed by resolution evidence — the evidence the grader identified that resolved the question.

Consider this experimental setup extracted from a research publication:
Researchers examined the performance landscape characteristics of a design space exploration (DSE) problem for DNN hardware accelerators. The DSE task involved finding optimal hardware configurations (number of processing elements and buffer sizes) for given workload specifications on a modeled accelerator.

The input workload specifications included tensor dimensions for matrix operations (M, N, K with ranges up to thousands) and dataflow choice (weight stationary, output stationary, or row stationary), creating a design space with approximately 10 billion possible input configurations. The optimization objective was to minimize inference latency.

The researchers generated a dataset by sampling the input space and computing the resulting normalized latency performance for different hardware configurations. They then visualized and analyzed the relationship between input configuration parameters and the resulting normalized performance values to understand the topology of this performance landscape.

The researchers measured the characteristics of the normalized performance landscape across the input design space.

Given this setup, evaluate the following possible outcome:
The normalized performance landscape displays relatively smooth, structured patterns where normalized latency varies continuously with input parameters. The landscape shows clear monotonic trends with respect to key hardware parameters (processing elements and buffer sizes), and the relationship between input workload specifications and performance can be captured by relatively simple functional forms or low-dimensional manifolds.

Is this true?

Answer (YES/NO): NO